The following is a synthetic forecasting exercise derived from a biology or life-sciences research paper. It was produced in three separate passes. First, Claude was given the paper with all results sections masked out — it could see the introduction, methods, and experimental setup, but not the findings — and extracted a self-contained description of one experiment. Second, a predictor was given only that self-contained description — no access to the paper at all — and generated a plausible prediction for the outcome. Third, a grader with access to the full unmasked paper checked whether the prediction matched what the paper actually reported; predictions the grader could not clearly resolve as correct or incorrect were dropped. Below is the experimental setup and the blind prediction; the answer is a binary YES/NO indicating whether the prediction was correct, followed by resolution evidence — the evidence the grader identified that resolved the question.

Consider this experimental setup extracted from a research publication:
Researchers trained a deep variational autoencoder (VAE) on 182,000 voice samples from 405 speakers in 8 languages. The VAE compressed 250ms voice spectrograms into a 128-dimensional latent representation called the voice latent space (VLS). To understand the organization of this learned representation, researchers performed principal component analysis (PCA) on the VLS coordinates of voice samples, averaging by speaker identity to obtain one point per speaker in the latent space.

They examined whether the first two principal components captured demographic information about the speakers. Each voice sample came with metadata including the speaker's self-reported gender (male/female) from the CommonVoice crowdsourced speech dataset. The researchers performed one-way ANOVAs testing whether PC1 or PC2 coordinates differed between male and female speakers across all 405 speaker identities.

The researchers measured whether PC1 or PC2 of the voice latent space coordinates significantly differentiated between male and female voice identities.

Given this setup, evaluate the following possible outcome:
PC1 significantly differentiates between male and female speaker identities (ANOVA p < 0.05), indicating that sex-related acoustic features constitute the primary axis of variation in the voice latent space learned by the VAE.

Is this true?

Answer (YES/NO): NO